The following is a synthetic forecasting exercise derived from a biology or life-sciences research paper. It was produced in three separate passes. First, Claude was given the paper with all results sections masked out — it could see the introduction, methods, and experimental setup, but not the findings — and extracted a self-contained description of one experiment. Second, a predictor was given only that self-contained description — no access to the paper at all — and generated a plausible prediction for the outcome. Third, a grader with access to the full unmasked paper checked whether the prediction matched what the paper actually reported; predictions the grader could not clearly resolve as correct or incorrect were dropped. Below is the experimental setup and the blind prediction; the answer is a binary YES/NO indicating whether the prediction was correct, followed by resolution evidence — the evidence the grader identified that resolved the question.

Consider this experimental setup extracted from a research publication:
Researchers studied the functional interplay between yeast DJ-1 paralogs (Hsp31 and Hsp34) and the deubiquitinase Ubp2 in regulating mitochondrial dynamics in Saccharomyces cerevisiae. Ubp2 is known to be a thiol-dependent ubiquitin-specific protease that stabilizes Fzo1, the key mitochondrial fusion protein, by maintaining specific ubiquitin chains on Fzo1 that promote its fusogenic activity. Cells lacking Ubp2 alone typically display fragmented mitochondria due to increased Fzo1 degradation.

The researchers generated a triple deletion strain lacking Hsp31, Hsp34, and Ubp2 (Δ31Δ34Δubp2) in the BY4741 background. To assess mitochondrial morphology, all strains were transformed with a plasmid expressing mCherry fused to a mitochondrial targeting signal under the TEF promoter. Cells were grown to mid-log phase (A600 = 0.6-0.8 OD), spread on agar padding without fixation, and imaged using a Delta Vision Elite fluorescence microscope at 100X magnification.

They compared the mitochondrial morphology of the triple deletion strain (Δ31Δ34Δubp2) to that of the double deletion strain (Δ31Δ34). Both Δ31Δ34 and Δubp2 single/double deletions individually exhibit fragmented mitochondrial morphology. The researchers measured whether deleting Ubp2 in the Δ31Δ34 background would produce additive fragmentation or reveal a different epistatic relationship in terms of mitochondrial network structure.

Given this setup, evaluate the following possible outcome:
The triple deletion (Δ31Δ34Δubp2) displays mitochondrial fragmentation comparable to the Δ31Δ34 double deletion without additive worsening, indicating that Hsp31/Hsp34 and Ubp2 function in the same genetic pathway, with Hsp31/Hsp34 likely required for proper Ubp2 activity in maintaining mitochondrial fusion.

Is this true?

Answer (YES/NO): NO